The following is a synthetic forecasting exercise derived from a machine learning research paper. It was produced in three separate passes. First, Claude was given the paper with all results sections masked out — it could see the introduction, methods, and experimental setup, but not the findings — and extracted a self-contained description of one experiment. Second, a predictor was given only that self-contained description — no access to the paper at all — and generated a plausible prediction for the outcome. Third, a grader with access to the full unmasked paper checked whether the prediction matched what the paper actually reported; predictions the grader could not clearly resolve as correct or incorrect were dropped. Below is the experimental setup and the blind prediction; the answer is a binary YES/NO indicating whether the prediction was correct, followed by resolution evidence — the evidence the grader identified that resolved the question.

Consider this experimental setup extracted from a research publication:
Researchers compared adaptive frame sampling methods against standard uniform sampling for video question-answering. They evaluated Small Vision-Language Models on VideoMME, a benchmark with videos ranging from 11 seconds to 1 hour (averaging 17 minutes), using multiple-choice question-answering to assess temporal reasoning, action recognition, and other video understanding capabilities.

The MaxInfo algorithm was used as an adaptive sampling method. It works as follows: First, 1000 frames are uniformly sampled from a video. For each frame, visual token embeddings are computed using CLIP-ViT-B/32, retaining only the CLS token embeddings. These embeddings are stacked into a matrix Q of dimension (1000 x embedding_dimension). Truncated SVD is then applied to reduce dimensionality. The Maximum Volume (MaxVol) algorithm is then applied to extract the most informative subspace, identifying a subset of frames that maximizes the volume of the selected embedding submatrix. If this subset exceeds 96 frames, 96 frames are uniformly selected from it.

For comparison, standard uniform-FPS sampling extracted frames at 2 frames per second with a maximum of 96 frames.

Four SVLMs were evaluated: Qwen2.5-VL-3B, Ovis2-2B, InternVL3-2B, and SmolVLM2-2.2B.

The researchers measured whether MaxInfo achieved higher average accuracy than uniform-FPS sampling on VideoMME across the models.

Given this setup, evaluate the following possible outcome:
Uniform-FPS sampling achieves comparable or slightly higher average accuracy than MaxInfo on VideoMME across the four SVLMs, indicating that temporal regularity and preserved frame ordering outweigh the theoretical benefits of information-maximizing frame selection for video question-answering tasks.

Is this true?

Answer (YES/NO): YES